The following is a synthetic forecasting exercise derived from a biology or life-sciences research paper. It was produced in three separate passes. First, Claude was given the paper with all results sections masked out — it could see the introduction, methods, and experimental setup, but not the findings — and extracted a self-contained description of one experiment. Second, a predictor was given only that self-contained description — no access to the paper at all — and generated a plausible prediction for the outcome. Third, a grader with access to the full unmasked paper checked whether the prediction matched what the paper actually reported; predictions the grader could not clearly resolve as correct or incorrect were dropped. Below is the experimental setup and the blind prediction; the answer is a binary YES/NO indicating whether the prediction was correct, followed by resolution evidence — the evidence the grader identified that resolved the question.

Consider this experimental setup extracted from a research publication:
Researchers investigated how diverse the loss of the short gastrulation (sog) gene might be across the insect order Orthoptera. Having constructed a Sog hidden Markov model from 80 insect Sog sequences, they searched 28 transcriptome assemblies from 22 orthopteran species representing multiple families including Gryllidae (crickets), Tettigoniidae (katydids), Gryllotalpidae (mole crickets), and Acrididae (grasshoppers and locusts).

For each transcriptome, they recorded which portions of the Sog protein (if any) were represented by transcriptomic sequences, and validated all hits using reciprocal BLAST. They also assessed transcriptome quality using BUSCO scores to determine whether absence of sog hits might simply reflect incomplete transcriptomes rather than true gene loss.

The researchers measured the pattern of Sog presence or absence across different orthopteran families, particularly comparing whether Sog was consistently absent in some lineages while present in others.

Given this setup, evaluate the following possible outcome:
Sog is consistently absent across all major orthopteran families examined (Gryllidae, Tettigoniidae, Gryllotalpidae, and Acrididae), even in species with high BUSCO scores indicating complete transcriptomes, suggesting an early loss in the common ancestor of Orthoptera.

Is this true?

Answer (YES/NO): NO